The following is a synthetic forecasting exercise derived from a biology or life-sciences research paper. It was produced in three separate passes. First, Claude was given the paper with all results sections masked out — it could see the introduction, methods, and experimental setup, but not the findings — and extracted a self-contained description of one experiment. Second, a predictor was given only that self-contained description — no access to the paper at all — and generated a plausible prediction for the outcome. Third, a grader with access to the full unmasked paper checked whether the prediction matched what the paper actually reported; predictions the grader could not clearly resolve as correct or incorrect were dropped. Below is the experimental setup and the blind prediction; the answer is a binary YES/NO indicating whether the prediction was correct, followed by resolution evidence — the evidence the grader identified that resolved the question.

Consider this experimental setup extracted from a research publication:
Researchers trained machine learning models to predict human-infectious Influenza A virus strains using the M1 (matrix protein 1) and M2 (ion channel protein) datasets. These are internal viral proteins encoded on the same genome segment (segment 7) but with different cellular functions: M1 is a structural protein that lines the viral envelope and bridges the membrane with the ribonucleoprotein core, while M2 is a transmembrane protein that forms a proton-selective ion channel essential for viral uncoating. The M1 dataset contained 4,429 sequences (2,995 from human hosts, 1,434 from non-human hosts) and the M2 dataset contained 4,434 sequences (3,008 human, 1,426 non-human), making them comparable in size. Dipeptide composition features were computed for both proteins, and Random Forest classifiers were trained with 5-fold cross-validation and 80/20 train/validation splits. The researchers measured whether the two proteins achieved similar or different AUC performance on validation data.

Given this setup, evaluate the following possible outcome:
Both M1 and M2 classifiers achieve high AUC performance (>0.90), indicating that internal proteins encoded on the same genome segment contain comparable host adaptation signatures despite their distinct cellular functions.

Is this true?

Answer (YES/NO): NO